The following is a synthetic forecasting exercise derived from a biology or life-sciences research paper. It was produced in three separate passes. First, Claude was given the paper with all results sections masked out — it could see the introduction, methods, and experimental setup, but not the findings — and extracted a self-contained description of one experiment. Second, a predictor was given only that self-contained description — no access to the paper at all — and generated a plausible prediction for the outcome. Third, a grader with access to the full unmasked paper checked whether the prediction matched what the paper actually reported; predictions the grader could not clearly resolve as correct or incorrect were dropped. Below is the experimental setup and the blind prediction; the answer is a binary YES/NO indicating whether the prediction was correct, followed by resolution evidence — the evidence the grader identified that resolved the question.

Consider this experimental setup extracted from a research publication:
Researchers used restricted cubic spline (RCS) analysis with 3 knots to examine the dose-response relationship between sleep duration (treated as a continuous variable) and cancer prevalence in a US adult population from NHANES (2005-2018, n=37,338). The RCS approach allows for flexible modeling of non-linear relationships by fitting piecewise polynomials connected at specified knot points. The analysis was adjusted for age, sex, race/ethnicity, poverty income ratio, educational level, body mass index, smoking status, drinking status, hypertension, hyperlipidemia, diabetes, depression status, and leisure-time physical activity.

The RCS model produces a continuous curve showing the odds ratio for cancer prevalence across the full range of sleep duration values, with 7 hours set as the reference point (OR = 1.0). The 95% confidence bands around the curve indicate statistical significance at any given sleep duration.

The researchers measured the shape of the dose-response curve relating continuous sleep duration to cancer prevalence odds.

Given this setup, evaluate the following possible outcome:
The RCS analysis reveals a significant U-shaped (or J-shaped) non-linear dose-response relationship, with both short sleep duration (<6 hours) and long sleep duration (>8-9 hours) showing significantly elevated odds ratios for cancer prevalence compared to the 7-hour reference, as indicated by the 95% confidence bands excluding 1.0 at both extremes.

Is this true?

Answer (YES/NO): NO